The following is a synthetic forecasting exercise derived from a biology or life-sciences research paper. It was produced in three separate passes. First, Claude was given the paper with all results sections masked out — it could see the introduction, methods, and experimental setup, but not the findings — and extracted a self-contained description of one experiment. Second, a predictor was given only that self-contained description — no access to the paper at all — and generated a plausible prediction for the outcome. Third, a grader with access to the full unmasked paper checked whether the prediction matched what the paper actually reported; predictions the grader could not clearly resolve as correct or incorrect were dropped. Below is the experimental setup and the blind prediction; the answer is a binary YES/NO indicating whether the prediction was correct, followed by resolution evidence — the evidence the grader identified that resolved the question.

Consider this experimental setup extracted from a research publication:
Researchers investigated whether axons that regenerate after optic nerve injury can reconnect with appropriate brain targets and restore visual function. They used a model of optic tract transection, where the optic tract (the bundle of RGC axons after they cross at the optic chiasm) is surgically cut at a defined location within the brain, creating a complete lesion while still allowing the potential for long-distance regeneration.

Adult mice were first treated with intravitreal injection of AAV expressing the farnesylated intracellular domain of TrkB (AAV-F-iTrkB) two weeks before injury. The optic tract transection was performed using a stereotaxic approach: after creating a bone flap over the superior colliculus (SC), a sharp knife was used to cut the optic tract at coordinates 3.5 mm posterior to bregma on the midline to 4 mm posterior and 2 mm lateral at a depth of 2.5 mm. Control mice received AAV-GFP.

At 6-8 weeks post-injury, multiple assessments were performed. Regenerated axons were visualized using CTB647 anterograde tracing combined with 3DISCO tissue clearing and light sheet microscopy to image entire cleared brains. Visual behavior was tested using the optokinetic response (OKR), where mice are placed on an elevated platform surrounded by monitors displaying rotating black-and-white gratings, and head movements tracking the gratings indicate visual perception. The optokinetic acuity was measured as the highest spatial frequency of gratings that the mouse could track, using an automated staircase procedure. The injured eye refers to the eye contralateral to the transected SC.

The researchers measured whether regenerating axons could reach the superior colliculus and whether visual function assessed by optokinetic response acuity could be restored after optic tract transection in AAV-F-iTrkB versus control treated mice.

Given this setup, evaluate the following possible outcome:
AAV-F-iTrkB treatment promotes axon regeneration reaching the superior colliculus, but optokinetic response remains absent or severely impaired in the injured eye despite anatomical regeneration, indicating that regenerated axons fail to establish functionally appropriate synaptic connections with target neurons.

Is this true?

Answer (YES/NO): NO